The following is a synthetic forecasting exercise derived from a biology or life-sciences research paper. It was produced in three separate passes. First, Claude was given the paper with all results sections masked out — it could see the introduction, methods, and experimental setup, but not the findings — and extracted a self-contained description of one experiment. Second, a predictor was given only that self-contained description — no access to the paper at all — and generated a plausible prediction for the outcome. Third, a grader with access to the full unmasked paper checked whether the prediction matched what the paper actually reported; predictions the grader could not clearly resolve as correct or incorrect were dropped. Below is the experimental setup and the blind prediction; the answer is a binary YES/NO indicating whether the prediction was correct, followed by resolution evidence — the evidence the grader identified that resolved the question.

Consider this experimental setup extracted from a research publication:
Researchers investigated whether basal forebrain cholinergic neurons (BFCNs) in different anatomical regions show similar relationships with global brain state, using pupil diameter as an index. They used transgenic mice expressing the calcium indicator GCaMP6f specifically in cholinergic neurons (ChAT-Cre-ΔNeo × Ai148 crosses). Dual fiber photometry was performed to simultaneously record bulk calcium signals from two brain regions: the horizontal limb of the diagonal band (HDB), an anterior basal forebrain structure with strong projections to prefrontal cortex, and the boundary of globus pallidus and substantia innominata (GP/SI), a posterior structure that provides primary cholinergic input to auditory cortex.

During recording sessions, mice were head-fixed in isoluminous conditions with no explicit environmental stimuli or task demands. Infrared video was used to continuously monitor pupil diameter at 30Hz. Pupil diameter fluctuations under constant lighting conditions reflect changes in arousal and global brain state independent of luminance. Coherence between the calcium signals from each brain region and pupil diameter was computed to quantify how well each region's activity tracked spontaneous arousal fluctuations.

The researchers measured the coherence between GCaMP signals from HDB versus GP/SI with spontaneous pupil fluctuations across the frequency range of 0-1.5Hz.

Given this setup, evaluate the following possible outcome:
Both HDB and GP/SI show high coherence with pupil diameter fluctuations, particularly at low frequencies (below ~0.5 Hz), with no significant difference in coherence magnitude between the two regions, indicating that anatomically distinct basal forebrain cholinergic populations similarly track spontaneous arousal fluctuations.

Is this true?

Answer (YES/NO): NO